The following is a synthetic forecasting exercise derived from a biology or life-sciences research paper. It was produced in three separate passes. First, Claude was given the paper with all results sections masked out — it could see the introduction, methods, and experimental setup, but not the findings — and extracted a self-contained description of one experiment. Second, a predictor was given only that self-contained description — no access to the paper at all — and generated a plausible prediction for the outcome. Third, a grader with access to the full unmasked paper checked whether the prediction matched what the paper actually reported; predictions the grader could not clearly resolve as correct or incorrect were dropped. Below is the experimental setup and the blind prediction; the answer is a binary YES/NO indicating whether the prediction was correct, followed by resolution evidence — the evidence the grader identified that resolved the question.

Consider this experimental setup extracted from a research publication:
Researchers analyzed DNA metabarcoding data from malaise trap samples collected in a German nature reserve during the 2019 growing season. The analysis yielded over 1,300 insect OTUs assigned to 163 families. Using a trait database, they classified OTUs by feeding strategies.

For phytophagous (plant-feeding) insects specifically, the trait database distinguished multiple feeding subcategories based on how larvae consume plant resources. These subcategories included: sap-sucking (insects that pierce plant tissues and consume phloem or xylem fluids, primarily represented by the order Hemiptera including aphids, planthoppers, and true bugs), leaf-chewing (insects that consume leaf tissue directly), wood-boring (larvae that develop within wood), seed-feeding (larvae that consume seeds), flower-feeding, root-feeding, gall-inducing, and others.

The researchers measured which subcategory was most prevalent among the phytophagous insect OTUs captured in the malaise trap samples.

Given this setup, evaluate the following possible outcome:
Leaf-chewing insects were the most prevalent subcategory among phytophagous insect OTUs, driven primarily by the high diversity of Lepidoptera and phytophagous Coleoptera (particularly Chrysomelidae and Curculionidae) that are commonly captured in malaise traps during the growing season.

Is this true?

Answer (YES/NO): NO